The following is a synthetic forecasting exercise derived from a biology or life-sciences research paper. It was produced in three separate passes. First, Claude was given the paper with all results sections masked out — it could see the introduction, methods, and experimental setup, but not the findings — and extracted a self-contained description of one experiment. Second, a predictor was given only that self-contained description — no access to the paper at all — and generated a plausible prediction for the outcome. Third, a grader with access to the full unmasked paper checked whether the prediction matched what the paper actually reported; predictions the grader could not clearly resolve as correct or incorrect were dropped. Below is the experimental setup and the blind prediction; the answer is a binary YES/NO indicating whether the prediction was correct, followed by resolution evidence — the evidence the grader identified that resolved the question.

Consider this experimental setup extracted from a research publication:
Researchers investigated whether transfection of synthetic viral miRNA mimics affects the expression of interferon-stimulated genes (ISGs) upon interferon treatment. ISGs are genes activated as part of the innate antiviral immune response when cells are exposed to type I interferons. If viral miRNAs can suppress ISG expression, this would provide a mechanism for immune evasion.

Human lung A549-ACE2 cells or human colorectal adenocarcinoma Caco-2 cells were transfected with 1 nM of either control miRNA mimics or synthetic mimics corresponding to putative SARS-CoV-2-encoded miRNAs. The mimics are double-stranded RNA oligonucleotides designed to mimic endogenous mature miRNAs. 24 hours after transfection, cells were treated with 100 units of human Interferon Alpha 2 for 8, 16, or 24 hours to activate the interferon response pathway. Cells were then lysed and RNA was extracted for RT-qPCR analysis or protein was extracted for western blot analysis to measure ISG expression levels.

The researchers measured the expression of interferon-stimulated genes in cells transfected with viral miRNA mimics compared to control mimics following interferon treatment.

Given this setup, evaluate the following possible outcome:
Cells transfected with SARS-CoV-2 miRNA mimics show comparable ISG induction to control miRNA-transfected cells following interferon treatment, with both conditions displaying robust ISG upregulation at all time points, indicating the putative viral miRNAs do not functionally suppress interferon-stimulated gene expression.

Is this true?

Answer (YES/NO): NO